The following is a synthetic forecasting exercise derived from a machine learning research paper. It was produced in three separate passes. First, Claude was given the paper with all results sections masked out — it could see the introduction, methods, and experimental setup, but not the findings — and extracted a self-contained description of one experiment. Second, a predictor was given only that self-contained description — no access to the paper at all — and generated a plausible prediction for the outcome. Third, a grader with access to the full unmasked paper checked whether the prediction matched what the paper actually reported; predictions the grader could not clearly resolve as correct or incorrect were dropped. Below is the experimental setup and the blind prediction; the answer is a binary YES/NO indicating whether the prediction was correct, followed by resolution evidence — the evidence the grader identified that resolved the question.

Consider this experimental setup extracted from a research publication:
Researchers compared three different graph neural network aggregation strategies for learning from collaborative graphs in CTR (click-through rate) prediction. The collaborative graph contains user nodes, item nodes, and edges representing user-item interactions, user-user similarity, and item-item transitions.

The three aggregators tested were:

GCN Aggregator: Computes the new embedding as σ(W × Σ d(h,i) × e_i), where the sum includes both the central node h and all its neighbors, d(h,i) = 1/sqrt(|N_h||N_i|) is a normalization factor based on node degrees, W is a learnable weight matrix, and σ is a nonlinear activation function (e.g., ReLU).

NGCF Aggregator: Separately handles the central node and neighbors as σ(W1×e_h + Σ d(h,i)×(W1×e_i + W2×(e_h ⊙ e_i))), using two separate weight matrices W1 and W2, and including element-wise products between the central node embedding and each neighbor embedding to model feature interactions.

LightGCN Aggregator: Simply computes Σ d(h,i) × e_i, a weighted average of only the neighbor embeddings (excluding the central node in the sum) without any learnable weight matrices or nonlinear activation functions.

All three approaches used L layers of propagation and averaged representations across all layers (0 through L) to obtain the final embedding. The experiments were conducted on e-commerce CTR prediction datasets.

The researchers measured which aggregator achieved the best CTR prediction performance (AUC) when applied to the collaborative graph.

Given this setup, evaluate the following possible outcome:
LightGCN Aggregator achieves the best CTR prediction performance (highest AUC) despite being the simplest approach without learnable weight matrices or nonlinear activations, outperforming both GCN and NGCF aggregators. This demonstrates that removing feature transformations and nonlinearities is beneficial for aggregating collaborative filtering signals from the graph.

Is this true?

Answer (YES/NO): YES